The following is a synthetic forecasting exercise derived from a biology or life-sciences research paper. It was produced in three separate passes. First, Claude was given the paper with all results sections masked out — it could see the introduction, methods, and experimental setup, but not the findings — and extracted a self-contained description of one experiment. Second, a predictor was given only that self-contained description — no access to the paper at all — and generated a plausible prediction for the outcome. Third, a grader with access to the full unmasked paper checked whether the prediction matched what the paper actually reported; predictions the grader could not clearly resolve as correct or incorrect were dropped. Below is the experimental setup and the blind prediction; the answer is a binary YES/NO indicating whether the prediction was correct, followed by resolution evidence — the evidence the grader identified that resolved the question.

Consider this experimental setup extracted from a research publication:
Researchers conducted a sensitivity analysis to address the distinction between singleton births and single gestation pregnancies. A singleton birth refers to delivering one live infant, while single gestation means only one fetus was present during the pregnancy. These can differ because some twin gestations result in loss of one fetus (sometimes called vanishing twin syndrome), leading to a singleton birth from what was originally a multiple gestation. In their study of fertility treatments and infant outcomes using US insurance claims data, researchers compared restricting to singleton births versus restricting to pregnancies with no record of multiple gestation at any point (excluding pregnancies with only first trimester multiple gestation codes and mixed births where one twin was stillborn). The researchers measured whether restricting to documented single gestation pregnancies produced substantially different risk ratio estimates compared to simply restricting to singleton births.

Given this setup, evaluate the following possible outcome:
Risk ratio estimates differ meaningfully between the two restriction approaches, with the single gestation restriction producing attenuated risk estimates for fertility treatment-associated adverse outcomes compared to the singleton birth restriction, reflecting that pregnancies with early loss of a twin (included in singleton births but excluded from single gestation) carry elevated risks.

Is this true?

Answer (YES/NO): NO